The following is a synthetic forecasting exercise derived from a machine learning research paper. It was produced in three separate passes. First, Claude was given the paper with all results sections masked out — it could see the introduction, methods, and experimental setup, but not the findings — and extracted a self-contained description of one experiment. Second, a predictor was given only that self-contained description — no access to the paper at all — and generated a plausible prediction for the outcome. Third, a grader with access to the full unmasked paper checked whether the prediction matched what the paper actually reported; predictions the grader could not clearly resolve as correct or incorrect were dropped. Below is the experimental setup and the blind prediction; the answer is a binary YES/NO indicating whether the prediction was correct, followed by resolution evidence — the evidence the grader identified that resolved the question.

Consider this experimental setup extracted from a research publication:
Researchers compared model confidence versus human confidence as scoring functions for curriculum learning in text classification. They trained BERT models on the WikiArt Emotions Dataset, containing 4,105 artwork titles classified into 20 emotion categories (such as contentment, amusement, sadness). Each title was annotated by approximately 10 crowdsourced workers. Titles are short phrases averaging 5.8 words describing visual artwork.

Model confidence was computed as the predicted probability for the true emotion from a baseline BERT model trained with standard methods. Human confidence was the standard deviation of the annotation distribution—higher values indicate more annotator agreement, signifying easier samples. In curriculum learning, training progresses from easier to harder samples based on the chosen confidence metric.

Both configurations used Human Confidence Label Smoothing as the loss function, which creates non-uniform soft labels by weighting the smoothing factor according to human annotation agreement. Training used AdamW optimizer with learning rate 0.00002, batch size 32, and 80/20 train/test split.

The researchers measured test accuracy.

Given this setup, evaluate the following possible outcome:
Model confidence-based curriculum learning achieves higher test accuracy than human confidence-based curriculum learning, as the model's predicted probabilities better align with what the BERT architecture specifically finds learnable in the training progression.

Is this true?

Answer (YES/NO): NO